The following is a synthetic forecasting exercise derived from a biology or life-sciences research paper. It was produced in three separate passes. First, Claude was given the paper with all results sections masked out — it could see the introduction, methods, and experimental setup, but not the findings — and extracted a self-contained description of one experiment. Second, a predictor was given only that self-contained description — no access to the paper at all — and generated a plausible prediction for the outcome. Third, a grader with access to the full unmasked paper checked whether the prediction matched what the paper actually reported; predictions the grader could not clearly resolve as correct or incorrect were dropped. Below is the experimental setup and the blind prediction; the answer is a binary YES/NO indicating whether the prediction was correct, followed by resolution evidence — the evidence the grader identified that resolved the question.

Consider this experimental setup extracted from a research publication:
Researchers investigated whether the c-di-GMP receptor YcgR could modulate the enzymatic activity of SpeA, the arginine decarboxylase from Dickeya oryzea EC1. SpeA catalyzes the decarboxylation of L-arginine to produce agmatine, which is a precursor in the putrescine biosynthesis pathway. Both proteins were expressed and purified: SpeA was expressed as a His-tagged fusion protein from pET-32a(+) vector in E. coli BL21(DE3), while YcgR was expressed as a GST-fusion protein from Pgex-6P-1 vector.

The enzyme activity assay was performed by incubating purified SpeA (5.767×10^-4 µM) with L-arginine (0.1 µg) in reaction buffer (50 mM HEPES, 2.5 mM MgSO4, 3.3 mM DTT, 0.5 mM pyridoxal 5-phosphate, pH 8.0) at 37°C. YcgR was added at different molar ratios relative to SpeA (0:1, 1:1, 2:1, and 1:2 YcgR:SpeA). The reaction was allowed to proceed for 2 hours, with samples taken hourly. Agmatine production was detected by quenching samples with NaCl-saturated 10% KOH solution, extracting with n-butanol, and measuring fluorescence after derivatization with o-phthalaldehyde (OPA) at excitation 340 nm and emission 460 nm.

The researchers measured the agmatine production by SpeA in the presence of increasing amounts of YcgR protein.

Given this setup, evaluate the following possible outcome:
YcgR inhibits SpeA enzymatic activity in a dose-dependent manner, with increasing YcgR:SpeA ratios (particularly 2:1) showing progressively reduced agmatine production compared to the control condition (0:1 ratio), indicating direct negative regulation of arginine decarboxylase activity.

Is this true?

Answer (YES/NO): NO